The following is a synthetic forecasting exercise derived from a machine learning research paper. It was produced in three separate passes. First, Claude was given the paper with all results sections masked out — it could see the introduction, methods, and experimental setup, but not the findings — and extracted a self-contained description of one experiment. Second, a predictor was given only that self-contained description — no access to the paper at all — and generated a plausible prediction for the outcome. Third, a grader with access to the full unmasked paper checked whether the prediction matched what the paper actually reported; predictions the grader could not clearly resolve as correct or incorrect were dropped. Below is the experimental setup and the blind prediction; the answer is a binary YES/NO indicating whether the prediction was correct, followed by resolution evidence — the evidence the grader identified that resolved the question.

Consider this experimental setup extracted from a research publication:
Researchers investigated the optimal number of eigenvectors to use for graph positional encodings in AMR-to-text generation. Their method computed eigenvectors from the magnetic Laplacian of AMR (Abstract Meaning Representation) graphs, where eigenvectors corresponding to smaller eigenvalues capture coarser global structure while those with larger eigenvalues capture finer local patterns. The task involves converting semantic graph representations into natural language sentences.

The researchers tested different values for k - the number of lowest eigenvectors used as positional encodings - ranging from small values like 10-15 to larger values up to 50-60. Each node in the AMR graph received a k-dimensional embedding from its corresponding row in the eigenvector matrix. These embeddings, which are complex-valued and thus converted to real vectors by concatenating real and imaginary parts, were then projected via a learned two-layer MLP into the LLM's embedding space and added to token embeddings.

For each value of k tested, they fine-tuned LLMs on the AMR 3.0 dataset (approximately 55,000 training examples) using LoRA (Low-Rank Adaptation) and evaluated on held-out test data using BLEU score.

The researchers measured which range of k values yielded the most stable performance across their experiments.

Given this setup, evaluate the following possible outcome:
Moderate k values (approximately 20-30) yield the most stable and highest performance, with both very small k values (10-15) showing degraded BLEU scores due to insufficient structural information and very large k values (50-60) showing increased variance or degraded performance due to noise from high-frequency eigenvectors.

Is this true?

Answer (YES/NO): NO